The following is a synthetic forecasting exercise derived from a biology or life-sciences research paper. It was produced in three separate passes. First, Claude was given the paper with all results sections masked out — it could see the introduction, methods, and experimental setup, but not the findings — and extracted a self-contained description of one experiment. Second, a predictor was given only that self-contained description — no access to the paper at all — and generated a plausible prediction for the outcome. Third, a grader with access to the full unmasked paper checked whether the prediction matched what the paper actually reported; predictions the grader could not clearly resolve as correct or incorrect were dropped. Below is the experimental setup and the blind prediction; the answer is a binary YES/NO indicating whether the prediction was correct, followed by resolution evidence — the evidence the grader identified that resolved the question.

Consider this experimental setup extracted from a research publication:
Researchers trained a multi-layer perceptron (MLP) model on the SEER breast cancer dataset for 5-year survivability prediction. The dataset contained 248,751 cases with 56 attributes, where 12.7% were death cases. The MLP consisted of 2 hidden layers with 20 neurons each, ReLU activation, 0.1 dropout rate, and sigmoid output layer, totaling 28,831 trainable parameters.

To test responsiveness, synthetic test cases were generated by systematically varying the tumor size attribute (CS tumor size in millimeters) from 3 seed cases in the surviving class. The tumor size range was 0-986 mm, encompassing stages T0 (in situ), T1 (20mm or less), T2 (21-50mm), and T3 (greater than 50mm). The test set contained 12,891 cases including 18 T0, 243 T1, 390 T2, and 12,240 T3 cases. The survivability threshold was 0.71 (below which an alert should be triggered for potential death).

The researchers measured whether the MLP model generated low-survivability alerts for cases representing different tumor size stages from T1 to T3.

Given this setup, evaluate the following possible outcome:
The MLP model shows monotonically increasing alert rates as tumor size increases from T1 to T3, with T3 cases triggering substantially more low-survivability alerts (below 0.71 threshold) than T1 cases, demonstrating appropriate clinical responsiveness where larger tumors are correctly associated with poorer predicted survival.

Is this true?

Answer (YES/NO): NO